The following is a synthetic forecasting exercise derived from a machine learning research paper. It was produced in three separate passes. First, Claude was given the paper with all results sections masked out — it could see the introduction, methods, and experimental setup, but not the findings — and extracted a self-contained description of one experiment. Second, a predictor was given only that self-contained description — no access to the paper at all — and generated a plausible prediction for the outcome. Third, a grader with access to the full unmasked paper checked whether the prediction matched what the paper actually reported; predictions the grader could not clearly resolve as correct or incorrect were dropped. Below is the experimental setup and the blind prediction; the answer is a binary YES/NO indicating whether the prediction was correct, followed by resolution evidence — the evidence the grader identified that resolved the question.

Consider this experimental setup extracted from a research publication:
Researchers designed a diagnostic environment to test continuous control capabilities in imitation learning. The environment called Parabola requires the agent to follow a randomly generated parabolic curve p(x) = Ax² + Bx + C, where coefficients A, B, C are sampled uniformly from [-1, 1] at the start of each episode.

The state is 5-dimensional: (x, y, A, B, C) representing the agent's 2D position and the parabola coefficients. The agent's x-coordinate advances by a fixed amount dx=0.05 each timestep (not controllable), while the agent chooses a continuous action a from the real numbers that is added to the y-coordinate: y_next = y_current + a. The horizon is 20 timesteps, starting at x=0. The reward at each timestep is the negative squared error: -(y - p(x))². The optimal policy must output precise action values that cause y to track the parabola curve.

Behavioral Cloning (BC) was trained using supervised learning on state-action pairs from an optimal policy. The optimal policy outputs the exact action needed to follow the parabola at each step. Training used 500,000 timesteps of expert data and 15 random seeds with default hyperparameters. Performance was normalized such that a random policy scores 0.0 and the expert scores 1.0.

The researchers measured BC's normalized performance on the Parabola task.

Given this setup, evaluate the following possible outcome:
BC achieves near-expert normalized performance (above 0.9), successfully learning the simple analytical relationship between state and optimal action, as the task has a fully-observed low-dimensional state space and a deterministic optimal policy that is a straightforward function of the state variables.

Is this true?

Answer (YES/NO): NO